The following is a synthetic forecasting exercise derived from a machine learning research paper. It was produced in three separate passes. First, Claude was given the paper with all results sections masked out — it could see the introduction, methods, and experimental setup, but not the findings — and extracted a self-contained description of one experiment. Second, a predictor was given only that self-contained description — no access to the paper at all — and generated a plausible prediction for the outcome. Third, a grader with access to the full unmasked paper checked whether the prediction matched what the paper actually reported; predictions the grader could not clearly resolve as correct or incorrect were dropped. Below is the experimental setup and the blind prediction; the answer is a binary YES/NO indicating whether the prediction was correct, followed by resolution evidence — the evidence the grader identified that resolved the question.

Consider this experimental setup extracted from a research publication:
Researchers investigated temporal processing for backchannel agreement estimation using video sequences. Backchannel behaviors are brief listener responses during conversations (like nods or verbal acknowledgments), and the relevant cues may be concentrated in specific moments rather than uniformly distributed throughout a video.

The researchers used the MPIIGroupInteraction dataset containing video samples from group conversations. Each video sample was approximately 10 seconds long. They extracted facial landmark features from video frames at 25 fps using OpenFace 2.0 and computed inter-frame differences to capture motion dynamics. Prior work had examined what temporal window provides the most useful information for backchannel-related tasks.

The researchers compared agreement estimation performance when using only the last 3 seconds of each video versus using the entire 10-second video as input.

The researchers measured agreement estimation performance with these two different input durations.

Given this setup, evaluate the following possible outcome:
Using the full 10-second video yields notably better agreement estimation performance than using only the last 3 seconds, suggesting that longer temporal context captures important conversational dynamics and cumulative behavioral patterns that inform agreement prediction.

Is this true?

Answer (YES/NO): NO